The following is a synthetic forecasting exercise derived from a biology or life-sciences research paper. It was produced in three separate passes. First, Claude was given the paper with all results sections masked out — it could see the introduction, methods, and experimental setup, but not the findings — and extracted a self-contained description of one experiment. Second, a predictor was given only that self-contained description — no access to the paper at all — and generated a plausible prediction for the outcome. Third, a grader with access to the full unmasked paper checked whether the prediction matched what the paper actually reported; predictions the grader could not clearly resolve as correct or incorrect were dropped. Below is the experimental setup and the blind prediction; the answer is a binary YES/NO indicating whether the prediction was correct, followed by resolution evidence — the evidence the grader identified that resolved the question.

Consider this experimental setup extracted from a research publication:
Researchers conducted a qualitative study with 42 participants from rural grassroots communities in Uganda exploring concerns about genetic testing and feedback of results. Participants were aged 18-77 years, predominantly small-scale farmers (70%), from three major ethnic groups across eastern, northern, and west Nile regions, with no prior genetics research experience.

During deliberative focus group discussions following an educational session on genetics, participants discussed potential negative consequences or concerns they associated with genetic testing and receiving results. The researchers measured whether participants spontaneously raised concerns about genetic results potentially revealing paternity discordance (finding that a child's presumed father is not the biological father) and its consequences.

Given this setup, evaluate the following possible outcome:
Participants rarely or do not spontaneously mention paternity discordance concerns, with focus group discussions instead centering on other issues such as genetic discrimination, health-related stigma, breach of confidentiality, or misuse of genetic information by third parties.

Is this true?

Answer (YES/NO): NO